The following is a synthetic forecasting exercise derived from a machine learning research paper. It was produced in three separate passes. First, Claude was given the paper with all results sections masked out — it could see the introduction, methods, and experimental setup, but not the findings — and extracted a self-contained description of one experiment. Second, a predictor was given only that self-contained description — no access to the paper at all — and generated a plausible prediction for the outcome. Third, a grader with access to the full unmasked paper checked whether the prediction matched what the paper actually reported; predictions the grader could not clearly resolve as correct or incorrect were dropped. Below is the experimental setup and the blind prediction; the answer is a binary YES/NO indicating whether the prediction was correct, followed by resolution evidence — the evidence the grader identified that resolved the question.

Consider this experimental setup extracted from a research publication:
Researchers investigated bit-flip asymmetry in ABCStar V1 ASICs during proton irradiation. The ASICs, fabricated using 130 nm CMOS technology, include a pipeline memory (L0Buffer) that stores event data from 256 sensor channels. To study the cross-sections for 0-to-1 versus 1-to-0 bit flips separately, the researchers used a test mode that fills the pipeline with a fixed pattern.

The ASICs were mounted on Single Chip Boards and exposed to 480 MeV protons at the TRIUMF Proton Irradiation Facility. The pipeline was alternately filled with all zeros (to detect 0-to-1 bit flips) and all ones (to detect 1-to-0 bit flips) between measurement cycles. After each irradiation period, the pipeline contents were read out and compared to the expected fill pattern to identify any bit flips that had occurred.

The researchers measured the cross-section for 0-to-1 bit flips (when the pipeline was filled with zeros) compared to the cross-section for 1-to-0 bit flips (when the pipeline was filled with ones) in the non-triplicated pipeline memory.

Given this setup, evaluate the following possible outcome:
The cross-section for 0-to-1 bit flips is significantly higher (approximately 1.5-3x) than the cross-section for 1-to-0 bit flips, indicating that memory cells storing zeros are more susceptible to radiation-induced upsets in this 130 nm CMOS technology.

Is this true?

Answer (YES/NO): NO